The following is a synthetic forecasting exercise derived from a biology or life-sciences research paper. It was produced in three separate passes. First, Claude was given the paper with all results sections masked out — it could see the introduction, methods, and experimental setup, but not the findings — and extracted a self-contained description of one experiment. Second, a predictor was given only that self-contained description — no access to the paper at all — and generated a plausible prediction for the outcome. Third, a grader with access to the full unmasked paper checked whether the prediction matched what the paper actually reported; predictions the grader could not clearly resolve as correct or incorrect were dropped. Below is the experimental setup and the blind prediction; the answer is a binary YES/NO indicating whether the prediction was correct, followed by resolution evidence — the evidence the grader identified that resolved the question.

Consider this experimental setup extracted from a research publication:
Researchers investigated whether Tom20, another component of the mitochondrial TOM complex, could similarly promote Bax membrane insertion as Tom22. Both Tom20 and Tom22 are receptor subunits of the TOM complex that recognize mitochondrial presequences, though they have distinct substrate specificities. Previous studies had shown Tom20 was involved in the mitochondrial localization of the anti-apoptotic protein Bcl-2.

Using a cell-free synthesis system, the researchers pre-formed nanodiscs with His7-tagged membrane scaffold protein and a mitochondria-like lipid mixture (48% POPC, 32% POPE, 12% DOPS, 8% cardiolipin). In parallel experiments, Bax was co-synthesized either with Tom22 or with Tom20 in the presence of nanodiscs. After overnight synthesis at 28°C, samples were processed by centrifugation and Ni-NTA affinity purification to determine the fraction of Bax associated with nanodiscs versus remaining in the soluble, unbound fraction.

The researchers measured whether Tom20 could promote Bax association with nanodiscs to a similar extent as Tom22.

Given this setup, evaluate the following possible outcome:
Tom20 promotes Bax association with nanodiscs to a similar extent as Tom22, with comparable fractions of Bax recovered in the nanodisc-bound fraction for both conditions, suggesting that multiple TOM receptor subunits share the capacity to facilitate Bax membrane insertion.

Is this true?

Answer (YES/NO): NO